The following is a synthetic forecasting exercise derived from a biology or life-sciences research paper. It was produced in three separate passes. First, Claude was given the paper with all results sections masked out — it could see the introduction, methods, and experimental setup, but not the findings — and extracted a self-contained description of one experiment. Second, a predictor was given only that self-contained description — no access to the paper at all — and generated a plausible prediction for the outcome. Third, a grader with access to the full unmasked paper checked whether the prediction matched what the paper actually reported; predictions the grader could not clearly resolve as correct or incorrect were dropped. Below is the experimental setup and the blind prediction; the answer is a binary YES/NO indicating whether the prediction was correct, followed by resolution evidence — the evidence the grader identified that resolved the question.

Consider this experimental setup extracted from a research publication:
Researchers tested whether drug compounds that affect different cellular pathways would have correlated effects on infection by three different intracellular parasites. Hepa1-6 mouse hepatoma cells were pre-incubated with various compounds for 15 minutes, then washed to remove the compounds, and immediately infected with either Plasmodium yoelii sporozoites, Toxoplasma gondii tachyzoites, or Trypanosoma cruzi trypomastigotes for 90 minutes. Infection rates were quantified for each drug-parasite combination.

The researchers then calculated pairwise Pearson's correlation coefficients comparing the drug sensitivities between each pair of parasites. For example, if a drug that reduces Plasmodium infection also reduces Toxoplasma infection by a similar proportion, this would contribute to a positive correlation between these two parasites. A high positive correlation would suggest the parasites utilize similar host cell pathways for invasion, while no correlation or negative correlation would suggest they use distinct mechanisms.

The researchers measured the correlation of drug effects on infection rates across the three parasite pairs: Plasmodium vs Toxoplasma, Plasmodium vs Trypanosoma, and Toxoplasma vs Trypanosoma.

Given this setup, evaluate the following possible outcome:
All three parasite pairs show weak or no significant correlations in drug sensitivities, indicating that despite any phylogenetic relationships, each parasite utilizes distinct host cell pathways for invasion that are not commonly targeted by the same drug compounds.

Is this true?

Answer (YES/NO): NO